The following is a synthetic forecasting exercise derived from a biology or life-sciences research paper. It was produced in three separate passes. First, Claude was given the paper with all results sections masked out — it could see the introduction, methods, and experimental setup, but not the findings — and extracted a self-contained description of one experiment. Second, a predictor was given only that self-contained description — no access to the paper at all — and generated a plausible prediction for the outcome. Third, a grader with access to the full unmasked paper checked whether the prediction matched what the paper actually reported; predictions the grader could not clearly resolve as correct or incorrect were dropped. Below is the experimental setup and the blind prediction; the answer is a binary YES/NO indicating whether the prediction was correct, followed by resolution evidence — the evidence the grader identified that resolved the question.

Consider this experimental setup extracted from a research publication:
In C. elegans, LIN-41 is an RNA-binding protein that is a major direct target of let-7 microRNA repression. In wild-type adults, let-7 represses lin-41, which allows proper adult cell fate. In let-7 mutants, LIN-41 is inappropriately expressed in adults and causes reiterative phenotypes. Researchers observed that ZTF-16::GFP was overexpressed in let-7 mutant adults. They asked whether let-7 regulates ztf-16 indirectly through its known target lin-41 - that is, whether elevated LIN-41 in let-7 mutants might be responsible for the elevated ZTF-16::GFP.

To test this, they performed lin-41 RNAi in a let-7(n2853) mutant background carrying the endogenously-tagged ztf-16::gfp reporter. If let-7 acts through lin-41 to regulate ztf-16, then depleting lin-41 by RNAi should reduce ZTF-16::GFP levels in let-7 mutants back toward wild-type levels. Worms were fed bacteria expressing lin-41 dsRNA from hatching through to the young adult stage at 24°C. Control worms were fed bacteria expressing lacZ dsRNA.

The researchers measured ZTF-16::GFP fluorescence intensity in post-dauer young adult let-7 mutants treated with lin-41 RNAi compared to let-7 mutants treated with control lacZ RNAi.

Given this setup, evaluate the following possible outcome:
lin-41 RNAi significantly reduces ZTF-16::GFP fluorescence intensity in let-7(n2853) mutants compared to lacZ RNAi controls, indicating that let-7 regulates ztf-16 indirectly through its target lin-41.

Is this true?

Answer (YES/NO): NO